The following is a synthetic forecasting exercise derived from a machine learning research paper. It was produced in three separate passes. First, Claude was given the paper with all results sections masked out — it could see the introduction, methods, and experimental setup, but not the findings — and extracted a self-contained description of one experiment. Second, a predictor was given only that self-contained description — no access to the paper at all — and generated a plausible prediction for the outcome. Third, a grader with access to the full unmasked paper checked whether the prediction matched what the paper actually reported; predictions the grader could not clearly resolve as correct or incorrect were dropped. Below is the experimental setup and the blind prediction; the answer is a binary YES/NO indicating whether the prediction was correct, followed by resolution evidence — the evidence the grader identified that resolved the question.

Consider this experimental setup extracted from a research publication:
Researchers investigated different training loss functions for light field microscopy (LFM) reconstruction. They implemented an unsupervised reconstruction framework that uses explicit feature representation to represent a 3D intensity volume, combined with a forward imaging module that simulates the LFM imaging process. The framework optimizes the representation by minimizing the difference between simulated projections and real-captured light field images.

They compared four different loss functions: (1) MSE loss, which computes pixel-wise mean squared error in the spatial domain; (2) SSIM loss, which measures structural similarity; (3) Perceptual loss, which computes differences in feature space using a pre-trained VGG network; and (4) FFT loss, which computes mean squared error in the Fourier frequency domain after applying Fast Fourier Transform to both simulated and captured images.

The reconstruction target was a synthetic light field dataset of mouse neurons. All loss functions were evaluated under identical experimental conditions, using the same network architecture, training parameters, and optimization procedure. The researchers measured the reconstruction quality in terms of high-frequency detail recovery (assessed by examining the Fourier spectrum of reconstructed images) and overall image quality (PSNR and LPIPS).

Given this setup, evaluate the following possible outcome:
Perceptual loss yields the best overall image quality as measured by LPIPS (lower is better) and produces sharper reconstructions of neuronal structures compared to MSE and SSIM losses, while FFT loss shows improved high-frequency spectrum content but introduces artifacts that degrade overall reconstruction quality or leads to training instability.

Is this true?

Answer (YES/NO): NO